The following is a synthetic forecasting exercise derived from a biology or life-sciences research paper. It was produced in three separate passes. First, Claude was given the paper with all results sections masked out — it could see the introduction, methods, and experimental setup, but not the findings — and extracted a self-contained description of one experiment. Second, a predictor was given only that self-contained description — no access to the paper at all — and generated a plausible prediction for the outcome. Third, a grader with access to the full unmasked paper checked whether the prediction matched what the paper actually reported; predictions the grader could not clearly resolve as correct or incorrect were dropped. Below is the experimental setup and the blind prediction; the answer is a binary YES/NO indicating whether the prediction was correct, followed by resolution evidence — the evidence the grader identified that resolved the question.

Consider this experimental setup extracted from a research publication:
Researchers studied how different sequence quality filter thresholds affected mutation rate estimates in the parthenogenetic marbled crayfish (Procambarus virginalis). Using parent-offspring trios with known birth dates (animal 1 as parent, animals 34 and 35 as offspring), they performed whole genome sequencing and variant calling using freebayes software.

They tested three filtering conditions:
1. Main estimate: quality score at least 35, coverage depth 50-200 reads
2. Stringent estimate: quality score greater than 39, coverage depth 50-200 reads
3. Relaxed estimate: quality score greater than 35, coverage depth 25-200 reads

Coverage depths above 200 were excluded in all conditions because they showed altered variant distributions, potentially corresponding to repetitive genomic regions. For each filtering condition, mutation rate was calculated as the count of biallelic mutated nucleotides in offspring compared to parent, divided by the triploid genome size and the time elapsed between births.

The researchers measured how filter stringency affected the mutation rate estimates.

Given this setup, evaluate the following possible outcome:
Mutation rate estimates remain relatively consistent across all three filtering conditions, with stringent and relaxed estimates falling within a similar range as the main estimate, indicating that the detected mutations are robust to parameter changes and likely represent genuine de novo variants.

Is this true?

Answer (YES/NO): NO